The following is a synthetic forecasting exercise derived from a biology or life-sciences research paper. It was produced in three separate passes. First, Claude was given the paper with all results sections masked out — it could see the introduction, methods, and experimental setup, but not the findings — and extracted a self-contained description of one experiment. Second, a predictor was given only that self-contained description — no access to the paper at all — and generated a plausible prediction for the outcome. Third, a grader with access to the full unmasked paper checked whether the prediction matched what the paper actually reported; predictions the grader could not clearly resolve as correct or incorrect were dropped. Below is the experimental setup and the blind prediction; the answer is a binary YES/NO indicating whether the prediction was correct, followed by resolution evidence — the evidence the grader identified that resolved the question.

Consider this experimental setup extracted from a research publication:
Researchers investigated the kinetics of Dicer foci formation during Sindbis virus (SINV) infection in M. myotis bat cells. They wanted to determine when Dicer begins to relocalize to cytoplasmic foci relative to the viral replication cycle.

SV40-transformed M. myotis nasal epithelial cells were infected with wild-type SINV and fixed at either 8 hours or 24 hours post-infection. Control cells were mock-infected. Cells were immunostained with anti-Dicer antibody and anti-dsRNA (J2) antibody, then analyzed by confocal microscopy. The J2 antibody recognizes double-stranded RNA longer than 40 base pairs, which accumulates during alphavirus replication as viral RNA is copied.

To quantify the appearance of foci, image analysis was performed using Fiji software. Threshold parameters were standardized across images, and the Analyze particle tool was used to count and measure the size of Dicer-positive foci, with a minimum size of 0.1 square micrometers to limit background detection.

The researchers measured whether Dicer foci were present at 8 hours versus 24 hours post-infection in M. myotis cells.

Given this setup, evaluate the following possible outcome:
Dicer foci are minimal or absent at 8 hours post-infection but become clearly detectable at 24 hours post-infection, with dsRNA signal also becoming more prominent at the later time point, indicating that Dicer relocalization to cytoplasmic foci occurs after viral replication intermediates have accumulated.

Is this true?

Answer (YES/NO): NO